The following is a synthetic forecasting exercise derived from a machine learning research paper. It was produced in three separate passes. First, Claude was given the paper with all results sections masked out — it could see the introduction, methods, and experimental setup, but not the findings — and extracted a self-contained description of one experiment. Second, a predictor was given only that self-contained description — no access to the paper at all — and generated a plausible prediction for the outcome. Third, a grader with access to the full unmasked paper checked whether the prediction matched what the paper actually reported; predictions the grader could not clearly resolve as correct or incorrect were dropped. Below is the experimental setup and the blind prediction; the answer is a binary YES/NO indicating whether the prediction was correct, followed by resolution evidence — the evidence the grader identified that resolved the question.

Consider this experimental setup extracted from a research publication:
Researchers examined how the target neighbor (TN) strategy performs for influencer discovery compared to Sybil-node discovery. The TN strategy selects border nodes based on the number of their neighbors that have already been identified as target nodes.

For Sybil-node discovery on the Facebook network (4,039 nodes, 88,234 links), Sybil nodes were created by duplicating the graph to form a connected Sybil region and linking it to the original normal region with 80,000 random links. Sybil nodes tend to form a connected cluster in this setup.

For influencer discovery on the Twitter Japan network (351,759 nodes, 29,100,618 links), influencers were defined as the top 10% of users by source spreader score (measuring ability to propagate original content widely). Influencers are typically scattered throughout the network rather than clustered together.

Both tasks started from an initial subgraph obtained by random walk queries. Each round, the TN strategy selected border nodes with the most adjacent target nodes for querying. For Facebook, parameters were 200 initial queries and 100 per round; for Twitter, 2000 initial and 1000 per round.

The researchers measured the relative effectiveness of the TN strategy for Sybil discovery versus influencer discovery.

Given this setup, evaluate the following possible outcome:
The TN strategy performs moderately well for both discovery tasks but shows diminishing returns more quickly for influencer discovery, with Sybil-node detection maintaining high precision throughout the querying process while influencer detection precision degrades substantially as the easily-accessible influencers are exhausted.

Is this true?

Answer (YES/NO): NO